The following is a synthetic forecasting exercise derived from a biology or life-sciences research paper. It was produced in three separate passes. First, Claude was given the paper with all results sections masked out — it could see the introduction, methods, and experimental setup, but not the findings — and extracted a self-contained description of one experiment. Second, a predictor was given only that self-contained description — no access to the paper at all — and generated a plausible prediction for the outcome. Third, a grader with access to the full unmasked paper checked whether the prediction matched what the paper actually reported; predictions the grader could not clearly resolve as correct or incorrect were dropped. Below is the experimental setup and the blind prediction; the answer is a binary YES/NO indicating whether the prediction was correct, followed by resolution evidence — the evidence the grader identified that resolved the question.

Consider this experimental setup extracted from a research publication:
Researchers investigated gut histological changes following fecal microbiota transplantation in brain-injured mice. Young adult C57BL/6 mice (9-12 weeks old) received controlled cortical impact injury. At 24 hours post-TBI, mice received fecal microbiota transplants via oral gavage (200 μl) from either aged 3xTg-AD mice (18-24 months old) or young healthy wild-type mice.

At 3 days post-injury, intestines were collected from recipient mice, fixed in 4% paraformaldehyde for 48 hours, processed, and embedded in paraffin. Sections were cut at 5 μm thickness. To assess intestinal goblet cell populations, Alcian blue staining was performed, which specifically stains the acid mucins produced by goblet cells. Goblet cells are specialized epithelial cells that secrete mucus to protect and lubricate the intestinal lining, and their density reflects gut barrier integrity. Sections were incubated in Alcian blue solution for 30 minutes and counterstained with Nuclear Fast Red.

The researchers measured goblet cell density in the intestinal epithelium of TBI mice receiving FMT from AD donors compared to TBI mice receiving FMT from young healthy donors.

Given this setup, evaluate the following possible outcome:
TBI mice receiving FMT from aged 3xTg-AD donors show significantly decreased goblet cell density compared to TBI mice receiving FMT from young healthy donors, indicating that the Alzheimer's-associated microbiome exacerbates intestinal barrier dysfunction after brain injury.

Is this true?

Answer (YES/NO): NO